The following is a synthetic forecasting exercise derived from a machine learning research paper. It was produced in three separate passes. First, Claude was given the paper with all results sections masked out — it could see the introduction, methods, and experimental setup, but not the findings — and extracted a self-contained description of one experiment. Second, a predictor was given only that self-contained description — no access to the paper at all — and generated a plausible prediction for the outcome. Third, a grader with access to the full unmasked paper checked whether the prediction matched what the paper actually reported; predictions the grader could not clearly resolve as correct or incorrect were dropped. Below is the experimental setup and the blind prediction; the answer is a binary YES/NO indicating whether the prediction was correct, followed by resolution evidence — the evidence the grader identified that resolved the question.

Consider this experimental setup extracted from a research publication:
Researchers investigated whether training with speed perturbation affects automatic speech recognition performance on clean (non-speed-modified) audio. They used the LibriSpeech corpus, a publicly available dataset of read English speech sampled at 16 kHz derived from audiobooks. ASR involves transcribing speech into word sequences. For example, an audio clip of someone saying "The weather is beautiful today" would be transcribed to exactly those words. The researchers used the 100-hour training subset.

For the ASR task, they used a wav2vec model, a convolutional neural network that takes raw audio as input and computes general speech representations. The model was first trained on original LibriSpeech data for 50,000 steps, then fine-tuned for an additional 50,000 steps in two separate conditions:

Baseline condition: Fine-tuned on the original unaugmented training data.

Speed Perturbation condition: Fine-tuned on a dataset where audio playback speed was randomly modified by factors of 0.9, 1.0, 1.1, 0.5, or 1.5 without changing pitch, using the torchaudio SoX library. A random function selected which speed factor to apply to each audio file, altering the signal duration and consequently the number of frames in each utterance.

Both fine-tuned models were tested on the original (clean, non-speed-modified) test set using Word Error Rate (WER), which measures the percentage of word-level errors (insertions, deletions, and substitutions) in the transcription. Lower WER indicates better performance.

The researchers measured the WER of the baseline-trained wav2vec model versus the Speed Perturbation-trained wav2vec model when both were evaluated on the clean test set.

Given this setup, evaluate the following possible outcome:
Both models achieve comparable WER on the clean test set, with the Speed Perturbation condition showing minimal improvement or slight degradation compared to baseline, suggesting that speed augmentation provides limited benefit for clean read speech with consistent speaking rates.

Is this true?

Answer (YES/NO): NO